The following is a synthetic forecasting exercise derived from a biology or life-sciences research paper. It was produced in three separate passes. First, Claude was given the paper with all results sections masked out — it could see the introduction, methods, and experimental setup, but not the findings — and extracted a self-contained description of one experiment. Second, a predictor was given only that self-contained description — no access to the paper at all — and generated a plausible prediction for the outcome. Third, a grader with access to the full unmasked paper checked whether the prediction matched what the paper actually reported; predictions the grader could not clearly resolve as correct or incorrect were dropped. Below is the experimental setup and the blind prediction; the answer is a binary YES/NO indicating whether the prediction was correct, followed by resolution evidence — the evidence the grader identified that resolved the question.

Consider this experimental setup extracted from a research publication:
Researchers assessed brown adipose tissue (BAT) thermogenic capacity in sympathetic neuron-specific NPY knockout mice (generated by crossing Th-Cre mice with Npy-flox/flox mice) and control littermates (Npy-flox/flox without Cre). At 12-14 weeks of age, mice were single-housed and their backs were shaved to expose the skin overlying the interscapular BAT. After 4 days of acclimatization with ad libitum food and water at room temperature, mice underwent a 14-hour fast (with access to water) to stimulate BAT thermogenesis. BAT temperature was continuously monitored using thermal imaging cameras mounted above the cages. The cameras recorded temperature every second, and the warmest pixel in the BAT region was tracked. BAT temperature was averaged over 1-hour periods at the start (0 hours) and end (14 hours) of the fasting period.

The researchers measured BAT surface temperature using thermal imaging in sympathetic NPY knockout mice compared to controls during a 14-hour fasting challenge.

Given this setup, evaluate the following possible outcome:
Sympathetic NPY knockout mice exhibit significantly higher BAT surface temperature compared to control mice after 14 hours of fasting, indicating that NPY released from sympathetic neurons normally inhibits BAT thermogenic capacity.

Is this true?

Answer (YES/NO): NO